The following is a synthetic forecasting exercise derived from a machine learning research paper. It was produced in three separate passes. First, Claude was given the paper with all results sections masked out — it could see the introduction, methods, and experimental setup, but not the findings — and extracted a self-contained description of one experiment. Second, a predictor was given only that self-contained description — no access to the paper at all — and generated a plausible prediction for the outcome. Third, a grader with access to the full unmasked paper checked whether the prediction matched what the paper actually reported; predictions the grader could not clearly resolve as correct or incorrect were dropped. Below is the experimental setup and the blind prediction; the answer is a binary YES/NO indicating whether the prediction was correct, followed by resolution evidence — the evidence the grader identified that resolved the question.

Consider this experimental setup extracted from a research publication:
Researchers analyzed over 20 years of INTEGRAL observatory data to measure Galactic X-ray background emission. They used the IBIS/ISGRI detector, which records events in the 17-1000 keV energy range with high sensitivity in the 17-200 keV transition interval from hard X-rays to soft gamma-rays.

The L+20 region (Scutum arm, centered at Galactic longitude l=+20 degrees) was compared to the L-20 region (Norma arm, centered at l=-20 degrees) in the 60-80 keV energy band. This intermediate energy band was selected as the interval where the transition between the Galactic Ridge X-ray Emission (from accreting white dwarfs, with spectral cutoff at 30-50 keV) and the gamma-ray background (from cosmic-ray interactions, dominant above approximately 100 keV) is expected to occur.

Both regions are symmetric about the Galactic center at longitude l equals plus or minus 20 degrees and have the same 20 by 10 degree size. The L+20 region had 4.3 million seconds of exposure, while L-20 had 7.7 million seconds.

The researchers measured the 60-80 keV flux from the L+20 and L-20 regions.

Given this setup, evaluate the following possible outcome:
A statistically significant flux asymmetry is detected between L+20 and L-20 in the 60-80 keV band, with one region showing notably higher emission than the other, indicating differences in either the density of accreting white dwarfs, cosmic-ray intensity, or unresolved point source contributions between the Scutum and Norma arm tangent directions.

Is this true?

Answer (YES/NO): NO